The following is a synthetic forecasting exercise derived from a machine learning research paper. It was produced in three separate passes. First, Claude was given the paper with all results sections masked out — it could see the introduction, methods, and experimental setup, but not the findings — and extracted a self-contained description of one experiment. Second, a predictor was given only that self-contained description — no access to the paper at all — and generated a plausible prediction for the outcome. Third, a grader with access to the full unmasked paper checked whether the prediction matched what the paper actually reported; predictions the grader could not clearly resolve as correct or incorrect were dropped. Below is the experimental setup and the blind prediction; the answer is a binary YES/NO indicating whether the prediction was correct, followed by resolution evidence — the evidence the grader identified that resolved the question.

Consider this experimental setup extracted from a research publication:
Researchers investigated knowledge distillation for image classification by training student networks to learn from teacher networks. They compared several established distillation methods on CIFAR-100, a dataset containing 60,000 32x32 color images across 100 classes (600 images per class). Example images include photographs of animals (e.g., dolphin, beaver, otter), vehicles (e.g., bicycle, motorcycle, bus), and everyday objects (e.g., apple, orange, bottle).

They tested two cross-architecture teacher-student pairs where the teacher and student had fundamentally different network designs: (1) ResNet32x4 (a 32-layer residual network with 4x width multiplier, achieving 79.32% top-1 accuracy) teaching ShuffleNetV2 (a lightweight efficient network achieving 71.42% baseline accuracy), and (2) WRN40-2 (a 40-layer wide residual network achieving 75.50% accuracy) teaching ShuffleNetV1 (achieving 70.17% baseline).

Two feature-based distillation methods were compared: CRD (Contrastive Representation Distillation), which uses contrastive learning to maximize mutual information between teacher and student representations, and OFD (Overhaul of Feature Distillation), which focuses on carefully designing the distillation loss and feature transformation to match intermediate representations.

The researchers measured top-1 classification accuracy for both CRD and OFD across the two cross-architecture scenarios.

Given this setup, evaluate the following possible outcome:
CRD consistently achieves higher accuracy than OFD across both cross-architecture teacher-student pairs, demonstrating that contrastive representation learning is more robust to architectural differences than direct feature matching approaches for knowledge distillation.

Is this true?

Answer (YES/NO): NO